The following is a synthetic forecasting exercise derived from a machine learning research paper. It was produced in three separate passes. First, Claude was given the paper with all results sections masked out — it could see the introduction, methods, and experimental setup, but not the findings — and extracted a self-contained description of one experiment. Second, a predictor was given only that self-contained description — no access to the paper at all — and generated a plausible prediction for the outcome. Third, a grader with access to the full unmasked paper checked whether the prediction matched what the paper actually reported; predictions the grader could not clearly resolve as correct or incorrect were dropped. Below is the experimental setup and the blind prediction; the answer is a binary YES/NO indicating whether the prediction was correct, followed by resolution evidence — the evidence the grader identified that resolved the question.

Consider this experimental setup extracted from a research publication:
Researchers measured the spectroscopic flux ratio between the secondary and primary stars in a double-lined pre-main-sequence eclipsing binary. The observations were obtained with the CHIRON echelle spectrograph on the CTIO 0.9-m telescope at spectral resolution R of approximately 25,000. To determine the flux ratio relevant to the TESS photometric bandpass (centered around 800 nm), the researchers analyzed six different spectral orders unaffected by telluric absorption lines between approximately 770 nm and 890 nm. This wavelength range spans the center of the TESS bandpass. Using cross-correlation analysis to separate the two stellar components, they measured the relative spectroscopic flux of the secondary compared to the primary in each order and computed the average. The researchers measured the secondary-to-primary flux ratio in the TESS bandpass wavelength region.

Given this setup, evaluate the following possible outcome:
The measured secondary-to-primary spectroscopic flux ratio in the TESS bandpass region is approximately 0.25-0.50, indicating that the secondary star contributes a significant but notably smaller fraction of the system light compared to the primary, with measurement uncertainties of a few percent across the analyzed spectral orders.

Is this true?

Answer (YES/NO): NO